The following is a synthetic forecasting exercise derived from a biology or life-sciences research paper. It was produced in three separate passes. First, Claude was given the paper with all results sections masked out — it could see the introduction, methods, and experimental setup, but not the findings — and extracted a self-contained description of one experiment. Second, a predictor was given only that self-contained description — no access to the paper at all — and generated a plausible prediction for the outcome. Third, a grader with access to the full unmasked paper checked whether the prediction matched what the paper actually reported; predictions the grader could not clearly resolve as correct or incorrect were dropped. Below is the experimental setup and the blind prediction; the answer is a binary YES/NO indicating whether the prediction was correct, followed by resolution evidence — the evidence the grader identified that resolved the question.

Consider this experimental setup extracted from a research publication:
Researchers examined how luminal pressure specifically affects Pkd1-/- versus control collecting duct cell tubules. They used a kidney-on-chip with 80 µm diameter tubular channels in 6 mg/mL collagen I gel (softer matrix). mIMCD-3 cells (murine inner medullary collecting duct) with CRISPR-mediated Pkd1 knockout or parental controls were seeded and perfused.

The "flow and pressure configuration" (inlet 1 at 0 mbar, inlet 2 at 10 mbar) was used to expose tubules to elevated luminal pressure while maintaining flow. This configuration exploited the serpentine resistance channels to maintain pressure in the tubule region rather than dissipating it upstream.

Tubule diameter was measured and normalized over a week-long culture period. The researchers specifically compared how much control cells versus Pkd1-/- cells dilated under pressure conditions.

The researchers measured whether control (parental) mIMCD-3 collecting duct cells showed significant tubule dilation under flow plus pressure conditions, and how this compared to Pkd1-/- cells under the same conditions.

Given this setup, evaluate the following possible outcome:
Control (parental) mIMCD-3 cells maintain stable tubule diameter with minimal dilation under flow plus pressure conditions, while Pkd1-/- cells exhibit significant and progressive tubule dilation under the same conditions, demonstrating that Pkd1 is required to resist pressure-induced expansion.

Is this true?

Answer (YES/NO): NO